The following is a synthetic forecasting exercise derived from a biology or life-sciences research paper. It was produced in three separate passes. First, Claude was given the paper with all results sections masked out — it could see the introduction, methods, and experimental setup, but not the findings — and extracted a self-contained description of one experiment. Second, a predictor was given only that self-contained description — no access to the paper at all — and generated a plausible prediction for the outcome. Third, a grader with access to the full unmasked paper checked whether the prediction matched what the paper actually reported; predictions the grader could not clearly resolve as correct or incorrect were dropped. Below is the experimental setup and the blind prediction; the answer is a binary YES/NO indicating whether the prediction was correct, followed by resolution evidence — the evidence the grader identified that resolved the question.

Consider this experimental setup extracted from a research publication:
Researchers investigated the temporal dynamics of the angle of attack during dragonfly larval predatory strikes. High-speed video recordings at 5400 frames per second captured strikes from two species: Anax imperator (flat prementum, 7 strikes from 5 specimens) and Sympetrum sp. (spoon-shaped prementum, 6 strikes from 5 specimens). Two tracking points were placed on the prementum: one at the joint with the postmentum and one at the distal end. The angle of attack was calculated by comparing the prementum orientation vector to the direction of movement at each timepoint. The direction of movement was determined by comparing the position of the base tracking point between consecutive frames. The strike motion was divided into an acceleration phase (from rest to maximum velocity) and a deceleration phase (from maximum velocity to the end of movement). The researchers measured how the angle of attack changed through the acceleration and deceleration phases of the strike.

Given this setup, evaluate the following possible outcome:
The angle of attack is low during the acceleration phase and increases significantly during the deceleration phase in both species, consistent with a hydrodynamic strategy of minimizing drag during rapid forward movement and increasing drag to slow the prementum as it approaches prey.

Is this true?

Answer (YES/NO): NO